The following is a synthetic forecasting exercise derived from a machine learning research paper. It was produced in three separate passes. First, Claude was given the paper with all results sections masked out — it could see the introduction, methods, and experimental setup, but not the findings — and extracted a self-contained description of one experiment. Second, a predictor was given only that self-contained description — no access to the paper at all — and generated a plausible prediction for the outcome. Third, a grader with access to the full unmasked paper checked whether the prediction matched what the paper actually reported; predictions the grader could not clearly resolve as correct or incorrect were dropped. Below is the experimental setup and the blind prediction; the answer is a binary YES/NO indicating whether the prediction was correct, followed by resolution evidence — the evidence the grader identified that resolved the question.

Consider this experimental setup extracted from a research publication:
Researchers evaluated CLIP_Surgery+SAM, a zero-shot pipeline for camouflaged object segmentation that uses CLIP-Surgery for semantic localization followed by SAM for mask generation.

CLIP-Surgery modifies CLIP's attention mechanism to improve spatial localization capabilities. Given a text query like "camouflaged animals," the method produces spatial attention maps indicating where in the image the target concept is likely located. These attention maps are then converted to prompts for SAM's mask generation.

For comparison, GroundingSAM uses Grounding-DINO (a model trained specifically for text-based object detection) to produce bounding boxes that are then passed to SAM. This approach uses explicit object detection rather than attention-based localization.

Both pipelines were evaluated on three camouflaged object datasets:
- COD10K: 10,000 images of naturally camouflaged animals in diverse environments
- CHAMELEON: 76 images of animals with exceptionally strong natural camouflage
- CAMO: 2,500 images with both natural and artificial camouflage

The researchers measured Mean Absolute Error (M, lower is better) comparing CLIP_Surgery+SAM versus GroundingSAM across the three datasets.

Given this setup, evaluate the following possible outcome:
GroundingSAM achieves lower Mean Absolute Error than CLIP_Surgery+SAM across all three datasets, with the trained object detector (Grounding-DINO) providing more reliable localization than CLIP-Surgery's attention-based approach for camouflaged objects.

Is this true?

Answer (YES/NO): YES